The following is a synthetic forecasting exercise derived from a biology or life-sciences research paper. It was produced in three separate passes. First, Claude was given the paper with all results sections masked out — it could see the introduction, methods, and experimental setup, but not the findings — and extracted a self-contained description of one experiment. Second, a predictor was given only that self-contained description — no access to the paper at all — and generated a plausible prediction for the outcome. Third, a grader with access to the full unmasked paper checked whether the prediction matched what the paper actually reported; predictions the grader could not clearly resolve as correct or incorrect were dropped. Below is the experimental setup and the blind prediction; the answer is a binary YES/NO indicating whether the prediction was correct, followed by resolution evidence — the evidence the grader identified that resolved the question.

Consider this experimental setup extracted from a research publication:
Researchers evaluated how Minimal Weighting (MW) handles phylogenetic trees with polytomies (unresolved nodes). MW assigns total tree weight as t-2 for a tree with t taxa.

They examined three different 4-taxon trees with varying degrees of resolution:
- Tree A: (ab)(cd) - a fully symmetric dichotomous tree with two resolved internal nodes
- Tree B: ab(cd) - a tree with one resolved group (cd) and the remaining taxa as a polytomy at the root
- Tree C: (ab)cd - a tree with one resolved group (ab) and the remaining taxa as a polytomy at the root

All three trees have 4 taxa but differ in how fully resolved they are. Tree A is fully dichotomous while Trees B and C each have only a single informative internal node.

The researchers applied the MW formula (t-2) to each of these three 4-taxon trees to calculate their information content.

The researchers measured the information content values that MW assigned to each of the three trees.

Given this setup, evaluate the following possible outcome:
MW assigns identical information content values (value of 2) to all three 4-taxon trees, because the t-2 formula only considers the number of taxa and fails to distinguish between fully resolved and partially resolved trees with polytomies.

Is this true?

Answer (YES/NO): YES